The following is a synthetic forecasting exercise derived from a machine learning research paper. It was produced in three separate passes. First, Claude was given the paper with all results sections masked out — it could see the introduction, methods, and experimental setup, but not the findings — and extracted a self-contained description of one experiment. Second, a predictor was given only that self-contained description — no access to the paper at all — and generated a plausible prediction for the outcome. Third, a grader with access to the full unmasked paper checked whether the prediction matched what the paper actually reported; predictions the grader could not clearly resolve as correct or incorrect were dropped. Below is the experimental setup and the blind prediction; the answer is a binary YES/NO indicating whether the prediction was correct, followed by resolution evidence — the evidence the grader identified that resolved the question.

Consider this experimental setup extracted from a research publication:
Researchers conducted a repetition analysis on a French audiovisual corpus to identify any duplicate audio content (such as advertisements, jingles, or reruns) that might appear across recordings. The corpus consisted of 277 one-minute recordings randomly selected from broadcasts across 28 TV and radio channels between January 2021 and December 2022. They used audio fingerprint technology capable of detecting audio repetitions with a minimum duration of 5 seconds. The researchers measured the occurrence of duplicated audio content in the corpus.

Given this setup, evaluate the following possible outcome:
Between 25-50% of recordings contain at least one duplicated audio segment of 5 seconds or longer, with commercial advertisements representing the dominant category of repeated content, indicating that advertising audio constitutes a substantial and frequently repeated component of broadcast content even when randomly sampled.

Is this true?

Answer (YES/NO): NO